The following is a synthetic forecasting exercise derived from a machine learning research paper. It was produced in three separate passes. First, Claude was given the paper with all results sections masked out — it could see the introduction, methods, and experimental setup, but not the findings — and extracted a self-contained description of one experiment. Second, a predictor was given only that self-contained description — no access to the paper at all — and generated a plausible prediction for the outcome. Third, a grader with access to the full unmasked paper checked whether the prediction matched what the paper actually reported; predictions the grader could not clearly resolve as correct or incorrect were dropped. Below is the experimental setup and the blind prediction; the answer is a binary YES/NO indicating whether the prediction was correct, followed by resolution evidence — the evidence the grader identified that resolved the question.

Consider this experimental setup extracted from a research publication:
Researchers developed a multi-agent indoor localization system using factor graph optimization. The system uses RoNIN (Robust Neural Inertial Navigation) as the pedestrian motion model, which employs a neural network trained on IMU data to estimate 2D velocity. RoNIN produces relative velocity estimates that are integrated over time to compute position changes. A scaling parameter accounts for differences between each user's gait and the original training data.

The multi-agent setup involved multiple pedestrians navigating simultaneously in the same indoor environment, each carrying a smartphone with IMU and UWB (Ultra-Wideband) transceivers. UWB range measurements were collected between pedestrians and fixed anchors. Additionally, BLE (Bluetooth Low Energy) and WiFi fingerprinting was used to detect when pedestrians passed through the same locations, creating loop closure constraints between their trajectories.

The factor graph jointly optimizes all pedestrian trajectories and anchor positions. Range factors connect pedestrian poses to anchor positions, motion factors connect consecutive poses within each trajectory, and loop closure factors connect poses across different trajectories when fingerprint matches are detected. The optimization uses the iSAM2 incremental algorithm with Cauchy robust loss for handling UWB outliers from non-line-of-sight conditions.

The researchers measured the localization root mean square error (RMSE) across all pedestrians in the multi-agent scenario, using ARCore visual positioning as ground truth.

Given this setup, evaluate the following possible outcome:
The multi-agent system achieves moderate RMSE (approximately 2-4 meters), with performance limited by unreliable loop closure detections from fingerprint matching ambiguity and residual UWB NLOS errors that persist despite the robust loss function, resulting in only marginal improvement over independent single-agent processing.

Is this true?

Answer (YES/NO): NO